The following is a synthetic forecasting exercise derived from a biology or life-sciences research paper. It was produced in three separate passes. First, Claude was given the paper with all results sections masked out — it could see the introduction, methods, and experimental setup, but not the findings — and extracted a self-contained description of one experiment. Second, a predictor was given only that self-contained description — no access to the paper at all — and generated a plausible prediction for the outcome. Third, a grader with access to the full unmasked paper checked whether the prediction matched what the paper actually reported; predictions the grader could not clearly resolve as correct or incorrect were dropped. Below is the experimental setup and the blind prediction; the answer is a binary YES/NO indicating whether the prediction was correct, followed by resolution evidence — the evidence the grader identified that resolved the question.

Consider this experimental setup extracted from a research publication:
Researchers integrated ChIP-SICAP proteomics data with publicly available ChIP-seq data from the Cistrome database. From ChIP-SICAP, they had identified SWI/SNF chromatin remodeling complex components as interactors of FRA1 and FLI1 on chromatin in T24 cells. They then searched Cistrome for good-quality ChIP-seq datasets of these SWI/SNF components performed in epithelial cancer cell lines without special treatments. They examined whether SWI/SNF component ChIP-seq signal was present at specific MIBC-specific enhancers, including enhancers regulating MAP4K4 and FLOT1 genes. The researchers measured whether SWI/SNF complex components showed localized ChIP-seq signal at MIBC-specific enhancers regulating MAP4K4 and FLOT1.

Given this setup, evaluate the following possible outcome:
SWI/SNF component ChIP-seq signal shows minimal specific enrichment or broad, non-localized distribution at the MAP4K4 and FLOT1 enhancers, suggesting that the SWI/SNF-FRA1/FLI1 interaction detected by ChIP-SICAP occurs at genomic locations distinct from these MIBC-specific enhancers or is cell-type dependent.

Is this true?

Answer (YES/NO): NO